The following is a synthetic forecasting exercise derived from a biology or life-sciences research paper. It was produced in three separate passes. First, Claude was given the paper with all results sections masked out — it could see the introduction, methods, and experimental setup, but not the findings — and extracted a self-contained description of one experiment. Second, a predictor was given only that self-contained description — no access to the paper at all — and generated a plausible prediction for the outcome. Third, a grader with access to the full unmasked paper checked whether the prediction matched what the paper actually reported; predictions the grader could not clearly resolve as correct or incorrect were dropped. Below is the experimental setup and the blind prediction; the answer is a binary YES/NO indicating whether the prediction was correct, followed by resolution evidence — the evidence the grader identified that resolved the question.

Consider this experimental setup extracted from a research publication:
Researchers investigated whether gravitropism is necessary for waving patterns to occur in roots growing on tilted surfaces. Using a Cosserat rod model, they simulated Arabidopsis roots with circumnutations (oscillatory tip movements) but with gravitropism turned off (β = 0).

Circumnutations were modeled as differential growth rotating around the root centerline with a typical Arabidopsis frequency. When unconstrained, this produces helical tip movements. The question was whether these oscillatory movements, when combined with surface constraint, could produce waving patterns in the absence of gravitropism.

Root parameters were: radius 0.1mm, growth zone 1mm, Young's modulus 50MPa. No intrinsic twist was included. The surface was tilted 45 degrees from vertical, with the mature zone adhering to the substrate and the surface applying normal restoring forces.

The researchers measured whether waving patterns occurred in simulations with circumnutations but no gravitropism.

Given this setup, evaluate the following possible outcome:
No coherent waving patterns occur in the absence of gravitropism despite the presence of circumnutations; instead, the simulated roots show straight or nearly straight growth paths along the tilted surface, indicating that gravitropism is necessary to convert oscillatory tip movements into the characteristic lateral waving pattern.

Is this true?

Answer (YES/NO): NO